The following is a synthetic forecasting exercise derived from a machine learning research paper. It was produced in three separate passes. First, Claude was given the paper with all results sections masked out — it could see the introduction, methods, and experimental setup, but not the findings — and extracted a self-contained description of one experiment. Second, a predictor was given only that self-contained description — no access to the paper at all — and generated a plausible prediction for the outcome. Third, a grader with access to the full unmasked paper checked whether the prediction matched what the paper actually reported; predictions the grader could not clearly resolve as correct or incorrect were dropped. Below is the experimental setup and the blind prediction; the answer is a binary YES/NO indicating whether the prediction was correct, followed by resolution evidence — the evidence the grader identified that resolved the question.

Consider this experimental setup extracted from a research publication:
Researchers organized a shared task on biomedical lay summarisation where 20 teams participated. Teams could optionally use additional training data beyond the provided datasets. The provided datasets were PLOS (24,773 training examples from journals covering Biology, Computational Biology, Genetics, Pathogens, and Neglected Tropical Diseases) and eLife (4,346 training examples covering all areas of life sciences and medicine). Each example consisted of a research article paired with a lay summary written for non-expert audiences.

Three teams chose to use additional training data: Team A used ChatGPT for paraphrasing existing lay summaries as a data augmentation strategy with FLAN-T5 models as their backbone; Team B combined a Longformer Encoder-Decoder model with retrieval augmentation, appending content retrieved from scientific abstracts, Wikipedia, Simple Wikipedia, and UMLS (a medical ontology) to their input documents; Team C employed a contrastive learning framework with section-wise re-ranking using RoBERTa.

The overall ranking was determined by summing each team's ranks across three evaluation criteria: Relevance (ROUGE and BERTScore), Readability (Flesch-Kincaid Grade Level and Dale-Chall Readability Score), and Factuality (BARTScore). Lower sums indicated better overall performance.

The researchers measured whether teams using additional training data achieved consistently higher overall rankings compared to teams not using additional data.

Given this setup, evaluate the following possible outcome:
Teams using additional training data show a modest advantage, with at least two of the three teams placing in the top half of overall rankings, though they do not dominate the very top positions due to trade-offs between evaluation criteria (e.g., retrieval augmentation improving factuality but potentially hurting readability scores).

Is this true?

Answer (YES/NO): NO